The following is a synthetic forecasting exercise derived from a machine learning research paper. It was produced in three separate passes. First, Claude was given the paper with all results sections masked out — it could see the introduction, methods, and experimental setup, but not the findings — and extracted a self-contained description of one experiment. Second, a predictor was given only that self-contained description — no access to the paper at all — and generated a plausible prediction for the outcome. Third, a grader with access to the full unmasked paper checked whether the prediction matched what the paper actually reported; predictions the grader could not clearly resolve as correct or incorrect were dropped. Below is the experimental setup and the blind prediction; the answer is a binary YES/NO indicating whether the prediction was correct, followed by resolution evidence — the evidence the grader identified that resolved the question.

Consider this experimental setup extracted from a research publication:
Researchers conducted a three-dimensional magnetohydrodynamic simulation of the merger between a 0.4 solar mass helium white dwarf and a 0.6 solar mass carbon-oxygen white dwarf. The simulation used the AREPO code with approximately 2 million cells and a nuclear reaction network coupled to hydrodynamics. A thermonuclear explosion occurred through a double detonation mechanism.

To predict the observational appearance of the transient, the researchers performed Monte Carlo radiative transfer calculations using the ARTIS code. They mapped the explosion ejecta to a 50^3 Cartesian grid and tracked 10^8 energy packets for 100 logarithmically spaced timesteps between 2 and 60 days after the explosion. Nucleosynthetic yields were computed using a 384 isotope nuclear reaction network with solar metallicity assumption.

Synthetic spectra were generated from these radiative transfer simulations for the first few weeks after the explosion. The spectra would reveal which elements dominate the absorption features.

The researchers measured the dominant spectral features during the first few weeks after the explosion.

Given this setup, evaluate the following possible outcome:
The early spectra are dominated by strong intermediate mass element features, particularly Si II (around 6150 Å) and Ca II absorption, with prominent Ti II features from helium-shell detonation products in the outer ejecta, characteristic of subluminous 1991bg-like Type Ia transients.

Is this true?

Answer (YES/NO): NO